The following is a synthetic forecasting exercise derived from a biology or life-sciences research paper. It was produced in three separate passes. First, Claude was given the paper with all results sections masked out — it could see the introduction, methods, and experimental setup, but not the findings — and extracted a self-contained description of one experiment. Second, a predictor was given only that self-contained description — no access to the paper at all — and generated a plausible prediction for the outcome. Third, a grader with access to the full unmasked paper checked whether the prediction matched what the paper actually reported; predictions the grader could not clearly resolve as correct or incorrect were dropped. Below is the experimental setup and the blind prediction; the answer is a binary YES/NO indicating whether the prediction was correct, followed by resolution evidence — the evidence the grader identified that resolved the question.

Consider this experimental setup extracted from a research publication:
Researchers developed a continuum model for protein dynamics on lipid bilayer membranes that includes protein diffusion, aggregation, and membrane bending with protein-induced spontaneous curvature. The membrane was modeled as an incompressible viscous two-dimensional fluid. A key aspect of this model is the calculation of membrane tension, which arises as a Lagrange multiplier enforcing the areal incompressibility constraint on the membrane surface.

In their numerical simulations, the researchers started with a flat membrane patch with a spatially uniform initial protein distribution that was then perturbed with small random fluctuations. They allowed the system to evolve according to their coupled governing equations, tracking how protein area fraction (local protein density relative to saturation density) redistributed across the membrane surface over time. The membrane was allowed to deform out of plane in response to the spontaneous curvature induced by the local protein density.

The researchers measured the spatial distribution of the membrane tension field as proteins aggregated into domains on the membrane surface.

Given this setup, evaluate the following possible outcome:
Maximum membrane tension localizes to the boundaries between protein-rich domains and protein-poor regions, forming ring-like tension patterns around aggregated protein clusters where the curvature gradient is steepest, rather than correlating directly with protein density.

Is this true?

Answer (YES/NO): NO